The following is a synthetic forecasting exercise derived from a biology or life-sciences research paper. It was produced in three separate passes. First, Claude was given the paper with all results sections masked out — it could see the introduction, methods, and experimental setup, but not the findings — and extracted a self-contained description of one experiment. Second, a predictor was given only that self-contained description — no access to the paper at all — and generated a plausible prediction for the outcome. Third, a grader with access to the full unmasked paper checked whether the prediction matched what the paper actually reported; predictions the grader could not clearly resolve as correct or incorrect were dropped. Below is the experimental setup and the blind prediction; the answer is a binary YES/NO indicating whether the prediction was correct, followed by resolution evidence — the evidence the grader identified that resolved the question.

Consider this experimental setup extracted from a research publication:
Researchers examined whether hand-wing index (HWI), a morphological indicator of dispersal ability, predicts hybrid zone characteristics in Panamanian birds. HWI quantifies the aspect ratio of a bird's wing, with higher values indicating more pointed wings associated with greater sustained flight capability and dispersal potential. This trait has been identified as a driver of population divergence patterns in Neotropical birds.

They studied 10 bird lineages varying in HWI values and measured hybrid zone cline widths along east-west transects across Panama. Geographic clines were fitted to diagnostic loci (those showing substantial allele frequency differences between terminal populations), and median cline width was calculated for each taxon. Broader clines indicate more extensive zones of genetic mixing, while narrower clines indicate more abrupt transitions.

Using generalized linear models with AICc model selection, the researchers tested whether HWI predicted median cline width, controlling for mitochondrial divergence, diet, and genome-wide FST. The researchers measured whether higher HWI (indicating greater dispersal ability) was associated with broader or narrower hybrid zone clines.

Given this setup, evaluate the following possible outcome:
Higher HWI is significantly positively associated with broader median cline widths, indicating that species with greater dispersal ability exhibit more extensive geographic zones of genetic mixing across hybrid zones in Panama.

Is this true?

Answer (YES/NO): NO